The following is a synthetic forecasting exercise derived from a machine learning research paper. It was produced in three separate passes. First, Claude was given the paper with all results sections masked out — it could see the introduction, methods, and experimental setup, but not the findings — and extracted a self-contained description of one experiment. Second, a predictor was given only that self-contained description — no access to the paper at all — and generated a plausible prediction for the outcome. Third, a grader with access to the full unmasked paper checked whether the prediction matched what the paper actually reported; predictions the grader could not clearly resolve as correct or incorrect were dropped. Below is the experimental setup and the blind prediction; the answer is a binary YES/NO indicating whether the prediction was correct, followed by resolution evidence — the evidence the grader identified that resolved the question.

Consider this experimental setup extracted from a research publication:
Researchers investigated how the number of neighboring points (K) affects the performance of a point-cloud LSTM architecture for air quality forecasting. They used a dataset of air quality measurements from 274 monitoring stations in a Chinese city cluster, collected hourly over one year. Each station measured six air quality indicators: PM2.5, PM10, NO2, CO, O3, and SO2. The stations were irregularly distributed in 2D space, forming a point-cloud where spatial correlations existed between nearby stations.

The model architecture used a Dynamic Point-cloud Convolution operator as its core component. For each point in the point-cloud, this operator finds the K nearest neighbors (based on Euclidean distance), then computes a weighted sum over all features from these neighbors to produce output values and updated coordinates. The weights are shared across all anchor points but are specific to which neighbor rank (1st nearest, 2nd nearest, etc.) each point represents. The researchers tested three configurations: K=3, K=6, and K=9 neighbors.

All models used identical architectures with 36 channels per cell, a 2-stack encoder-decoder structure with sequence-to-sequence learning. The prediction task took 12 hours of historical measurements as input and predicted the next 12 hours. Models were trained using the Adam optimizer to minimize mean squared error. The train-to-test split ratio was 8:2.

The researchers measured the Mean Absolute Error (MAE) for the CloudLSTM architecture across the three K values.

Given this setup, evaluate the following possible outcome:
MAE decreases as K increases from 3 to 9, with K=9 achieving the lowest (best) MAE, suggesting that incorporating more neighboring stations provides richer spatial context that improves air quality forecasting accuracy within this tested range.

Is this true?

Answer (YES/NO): NO